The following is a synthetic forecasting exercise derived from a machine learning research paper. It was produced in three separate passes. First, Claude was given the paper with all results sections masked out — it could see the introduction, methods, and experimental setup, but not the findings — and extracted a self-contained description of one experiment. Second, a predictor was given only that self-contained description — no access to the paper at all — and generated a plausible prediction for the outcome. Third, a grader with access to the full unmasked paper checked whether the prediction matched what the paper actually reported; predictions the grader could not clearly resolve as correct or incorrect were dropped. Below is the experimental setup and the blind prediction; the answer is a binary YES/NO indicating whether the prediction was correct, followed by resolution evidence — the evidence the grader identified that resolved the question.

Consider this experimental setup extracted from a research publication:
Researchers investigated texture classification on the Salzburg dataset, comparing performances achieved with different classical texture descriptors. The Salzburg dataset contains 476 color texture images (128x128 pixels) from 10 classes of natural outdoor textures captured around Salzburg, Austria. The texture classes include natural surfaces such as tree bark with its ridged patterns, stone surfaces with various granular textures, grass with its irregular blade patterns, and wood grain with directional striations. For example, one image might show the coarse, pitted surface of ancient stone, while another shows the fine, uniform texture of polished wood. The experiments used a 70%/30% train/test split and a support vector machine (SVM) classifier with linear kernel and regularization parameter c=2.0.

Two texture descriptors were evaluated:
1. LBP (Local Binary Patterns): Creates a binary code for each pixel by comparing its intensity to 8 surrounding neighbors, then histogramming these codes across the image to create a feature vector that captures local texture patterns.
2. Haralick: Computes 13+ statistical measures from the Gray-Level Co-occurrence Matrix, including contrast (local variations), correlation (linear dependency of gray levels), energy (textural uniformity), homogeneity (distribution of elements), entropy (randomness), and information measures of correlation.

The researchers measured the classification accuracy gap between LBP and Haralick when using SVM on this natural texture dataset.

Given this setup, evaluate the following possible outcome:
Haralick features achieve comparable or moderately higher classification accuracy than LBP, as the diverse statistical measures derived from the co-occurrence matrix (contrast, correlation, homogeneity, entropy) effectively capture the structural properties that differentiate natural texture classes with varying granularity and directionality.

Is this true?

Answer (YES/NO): NO